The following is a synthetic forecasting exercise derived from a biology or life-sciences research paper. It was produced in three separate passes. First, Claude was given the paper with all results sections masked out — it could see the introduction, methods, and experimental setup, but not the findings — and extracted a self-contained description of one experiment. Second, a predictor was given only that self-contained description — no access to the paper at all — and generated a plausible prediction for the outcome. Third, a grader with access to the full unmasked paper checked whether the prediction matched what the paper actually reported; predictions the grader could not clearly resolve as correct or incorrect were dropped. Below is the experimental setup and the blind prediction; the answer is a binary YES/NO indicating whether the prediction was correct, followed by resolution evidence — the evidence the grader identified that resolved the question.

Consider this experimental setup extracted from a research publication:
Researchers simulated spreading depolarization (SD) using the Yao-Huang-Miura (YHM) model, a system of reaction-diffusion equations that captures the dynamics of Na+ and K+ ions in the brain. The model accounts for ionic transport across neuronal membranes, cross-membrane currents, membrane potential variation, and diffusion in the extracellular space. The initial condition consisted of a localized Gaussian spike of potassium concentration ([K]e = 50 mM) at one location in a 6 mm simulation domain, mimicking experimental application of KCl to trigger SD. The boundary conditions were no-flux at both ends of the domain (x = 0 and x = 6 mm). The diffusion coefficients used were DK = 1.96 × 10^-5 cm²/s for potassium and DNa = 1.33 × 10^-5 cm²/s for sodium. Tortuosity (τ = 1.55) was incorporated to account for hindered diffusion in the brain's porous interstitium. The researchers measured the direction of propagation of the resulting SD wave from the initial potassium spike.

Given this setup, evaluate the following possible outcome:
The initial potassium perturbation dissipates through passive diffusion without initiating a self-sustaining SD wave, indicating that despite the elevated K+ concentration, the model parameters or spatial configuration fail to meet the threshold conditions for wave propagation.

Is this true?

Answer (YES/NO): NO